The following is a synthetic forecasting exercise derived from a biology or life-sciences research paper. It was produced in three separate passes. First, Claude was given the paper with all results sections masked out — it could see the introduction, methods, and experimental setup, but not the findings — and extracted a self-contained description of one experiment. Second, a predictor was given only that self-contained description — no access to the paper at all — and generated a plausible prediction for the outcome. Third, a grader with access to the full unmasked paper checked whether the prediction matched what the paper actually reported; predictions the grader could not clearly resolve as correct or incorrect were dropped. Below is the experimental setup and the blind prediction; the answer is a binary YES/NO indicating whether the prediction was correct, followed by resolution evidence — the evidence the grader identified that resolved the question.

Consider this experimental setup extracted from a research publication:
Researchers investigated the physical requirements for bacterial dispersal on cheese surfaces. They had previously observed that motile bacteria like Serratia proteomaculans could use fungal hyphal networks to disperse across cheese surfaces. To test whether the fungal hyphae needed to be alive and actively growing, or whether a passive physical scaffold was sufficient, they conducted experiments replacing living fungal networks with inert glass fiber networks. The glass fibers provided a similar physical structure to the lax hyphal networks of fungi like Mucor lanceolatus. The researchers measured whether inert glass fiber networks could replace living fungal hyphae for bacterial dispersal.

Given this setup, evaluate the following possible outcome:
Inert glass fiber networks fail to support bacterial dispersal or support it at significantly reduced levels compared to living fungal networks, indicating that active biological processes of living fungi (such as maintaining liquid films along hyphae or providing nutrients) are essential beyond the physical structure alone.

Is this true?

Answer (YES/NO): NO